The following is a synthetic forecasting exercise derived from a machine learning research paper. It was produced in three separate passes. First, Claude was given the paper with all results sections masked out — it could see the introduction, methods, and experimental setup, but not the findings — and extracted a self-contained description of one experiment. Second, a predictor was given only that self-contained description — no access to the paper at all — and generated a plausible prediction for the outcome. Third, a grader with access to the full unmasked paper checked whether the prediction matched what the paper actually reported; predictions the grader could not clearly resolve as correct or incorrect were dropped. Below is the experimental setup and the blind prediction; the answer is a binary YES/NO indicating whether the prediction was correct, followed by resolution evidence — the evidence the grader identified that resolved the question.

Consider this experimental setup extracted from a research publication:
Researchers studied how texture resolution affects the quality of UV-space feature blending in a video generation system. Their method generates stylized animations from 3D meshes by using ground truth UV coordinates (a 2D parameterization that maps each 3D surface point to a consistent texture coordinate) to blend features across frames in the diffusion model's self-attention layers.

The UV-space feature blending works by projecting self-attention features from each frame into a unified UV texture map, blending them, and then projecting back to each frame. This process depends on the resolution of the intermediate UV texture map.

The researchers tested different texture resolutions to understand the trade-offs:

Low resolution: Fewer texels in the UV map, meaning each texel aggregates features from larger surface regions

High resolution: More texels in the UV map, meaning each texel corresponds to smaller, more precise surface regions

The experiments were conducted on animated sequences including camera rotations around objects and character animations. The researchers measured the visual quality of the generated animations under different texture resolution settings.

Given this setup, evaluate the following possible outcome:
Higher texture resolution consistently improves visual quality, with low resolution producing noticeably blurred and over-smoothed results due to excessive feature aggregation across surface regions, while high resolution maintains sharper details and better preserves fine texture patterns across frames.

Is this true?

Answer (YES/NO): NO